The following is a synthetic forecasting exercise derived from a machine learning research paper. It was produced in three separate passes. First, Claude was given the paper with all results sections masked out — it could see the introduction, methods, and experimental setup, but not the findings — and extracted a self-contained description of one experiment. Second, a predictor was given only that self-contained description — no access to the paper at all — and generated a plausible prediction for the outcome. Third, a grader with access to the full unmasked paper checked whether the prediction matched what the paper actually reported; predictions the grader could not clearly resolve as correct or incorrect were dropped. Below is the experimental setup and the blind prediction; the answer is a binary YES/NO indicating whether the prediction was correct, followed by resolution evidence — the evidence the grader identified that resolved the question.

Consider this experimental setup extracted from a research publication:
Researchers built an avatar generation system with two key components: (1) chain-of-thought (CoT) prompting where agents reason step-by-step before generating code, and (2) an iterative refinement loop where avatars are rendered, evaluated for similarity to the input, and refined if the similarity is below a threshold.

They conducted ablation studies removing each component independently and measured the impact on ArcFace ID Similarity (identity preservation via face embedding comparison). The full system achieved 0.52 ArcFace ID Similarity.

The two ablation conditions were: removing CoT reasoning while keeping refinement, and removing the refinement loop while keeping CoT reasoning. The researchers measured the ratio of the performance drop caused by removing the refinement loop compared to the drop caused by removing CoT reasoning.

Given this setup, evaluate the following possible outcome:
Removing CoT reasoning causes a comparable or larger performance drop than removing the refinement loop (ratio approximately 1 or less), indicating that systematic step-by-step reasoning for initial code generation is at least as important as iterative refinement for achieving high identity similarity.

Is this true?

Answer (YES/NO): NO